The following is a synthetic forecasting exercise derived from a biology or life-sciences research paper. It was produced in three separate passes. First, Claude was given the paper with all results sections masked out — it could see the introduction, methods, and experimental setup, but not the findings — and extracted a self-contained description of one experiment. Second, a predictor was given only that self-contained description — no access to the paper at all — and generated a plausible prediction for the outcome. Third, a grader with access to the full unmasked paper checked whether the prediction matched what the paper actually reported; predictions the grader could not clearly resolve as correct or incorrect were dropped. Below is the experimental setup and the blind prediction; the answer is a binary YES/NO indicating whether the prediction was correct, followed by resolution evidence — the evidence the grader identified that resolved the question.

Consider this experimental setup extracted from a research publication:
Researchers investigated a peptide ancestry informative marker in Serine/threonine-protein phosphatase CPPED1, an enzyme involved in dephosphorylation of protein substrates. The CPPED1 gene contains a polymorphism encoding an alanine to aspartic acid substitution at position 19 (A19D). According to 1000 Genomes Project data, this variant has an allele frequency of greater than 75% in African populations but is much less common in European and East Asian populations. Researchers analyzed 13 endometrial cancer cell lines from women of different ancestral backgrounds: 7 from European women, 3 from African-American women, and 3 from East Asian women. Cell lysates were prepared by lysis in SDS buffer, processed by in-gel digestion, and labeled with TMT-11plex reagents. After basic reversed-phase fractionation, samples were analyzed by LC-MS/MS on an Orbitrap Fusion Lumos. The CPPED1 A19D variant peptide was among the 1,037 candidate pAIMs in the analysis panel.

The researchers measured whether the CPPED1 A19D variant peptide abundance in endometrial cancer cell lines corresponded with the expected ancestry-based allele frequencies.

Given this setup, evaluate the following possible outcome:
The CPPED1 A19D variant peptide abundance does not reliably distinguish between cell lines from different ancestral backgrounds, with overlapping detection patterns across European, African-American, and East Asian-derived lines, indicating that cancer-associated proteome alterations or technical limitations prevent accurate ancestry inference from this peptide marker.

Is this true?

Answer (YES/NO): NO